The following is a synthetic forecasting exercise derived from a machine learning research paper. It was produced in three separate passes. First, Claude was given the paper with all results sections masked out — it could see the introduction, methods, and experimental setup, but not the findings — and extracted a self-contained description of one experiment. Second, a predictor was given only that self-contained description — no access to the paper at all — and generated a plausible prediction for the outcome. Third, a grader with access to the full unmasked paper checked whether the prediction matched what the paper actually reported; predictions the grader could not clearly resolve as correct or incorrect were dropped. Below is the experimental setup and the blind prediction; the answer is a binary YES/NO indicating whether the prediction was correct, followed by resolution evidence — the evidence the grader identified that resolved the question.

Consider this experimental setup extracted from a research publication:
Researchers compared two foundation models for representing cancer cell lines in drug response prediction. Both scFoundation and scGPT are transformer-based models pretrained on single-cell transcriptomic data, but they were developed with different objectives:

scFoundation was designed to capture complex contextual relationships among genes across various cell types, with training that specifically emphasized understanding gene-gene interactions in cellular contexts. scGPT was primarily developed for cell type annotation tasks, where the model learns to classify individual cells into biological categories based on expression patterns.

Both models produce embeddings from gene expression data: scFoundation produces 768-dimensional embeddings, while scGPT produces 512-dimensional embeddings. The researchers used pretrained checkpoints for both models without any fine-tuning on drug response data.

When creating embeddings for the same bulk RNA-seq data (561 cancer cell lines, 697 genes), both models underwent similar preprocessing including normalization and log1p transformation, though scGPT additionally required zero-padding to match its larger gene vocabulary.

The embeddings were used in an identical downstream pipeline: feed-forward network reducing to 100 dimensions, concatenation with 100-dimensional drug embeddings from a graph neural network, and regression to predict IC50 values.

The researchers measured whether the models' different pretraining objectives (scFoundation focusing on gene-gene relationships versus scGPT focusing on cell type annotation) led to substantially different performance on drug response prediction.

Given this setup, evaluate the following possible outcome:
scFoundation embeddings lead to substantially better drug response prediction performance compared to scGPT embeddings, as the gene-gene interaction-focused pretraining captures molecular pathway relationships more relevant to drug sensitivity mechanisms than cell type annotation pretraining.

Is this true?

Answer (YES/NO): NO